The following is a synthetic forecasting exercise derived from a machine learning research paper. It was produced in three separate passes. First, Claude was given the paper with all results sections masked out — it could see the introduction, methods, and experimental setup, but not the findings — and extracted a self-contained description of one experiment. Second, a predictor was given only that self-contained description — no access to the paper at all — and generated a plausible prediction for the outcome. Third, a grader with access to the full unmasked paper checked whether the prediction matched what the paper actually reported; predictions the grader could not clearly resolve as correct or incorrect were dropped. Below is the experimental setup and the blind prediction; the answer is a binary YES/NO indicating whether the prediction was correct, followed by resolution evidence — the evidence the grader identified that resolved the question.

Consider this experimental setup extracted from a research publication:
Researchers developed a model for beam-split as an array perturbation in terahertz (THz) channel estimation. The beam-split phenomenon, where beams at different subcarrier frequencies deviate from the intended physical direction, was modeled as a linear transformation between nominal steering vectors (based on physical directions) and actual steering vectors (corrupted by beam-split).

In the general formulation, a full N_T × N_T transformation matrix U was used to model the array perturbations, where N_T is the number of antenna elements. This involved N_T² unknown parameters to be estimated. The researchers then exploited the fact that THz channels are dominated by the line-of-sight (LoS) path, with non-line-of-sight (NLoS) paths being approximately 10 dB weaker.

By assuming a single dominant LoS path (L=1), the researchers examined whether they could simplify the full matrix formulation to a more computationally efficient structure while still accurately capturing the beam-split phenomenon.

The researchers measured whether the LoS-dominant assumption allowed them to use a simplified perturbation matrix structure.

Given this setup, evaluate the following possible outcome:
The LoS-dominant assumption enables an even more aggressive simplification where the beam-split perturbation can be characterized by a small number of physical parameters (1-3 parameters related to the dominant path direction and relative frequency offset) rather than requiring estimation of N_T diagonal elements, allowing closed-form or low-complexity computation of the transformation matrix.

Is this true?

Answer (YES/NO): YES